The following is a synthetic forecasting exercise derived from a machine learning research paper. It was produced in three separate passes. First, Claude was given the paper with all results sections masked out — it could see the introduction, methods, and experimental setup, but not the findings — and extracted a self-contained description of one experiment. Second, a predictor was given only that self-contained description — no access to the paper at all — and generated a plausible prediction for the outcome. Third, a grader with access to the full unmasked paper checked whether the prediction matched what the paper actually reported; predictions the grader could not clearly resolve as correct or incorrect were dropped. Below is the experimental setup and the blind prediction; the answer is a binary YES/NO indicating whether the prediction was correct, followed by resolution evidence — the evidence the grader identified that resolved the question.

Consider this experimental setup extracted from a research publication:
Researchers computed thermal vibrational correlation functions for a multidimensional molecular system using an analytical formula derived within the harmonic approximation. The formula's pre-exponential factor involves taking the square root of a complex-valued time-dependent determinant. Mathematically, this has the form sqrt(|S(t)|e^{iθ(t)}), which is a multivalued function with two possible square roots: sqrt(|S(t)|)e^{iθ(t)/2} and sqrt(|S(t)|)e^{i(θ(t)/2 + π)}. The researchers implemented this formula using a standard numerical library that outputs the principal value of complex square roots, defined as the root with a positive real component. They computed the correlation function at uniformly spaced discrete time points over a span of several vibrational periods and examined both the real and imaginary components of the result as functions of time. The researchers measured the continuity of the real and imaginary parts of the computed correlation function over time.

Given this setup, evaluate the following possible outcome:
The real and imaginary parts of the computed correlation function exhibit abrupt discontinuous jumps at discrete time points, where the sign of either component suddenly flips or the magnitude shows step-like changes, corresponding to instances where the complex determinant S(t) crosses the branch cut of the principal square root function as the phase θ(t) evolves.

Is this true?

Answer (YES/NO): YES